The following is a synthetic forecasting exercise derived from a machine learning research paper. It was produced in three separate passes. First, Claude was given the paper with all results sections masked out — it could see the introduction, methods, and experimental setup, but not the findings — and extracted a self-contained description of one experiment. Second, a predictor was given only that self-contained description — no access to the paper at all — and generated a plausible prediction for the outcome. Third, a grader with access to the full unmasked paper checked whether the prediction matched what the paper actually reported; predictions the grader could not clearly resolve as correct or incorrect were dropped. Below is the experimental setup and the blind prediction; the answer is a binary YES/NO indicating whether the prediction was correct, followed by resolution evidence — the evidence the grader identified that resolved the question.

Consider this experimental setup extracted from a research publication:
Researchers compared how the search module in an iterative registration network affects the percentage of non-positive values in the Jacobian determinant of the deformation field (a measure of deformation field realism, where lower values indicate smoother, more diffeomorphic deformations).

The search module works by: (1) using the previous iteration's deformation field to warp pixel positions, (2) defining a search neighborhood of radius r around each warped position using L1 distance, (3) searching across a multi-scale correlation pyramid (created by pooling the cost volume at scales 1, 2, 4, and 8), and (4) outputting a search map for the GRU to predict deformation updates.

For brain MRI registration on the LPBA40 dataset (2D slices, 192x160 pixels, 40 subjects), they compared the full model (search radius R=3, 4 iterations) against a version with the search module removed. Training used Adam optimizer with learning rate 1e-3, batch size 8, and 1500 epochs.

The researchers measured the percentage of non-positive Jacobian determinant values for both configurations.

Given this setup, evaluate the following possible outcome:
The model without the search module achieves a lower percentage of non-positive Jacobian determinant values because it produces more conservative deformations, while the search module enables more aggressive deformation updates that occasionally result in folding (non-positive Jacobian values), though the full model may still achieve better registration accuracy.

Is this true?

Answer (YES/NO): NO